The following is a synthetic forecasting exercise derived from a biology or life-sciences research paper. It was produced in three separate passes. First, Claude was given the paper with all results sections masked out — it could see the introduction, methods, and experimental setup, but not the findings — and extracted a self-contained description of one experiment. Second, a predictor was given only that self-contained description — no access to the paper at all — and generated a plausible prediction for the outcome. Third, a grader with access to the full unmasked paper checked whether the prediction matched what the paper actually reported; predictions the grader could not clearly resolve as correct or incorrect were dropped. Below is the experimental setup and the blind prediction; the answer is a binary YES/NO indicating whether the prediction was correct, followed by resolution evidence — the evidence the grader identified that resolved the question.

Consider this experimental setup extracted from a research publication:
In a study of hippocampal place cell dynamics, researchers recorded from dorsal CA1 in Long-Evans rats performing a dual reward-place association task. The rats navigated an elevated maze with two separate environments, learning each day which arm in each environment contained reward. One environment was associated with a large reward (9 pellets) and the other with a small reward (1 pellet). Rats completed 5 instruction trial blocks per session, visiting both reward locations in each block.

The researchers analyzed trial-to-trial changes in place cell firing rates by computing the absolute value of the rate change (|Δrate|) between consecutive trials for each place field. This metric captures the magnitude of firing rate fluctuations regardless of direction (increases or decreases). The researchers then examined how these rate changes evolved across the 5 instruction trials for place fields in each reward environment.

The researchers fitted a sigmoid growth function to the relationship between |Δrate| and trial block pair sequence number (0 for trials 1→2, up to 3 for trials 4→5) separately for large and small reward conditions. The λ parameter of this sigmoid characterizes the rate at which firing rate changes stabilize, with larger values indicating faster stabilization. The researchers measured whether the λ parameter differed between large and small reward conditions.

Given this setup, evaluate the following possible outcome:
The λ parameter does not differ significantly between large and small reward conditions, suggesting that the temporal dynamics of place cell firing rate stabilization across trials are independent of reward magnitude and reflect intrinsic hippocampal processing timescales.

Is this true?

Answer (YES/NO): YES